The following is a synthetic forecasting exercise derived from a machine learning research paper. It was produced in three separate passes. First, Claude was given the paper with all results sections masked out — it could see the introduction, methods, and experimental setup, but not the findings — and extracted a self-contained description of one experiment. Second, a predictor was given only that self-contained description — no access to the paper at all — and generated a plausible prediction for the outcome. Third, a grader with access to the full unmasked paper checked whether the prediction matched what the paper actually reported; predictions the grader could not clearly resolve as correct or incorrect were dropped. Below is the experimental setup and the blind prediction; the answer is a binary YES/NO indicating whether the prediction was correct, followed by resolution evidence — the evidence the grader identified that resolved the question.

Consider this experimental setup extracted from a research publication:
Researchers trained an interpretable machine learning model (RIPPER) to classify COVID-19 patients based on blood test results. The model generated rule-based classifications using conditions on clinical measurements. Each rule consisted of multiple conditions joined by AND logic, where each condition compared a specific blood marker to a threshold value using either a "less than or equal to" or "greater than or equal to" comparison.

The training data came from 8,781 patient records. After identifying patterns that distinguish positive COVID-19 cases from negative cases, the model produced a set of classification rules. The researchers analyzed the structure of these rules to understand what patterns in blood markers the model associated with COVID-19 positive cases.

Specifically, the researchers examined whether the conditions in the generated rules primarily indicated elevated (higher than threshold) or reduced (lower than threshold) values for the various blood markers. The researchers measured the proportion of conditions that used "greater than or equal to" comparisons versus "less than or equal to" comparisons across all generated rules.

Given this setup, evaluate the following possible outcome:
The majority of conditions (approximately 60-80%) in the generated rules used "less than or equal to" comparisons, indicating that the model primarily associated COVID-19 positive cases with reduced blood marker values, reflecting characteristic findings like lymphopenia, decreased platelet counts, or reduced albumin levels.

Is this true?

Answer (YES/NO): NO